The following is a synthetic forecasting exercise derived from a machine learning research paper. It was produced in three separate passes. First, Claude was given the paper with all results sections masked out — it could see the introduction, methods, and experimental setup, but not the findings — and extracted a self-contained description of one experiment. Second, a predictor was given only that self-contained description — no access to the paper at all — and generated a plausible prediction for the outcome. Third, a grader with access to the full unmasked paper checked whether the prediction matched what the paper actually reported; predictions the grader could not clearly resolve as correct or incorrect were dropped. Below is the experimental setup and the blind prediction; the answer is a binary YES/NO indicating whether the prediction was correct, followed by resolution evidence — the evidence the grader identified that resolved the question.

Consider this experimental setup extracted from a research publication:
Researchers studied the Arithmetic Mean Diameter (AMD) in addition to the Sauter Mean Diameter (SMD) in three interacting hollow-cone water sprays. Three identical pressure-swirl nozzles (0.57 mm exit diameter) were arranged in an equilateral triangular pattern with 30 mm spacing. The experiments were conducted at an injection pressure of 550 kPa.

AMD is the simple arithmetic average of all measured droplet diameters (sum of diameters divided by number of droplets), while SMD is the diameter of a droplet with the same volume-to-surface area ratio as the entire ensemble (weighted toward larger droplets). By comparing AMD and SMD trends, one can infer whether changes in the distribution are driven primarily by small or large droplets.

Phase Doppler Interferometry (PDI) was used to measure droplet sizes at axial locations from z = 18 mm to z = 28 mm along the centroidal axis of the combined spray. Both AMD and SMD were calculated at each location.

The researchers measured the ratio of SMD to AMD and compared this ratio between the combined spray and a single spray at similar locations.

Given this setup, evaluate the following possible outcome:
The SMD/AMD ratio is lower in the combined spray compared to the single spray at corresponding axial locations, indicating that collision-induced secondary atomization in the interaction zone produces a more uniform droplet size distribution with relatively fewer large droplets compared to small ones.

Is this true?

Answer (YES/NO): NO